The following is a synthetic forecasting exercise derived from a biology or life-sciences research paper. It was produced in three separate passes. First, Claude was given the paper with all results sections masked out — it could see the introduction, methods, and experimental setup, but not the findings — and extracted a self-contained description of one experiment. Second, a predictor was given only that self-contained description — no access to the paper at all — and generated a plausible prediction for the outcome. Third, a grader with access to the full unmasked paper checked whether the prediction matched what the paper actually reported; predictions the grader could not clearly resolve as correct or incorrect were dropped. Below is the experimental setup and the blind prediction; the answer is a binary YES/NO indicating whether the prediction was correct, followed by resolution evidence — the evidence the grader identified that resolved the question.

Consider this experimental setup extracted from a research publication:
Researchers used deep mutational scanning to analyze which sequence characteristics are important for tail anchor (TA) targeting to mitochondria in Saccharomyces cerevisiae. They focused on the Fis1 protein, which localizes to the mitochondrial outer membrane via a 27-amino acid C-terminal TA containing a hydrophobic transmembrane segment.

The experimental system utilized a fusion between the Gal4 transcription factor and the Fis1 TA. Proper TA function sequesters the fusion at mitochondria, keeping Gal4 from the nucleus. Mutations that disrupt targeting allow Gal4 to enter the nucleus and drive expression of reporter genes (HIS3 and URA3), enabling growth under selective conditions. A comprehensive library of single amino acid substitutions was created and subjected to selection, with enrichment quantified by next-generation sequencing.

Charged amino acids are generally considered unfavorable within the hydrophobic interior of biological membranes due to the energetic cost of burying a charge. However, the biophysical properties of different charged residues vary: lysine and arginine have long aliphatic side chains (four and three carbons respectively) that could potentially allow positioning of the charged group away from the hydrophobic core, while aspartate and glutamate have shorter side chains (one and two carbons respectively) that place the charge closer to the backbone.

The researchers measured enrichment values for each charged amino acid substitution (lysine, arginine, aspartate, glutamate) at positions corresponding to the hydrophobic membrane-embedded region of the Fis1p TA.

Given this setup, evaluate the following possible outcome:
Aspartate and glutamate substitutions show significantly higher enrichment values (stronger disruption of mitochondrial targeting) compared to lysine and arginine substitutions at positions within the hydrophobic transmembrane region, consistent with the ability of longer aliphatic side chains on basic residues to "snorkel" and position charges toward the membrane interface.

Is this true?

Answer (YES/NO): YES